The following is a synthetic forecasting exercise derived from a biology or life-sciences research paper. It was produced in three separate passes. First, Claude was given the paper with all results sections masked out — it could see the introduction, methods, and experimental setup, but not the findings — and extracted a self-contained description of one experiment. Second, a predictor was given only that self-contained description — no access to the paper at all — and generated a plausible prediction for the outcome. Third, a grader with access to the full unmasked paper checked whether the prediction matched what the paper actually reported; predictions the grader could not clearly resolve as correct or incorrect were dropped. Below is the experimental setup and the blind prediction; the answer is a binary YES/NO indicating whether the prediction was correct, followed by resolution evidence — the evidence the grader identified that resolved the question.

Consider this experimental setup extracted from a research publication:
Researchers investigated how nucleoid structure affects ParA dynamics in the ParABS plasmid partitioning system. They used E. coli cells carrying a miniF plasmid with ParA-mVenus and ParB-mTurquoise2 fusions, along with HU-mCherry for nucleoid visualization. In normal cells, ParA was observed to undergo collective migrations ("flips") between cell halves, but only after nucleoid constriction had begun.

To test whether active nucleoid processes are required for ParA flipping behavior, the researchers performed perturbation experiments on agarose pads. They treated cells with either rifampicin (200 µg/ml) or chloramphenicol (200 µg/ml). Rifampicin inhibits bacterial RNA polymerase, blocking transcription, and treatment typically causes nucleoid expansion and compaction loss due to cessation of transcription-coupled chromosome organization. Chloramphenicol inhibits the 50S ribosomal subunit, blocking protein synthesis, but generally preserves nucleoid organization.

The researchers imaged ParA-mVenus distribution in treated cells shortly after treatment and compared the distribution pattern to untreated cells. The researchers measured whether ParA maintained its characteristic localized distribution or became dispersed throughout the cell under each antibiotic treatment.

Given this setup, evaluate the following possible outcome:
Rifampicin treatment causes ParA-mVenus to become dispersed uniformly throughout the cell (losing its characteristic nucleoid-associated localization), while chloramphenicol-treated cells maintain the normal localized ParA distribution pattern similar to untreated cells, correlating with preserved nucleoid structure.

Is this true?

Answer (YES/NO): NO